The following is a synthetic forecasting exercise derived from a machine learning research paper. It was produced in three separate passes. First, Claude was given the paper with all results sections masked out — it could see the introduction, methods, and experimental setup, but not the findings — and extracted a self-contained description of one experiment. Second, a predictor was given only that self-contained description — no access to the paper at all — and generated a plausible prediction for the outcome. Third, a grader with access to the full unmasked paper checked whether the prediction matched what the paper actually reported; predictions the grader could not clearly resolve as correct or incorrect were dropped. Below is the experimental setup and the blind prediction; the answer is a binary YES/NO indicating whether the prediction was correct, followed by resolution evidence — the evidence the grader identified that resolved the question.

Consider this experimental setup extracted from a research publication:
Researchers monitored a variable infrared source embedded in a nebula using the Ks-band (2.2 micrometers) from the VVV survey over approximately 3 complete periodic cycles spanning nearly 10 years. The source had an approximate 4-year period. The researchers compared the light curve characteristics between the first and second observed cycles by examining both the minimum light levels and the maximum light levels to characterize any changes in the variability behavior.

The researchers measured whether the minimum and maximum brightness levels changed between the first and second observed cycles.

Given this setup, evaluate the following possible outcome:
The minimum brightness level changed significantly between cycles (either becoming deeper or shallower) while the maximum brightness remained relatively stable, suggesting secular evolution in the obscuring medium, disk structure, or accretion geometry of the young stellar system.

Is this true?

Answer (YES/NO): NO